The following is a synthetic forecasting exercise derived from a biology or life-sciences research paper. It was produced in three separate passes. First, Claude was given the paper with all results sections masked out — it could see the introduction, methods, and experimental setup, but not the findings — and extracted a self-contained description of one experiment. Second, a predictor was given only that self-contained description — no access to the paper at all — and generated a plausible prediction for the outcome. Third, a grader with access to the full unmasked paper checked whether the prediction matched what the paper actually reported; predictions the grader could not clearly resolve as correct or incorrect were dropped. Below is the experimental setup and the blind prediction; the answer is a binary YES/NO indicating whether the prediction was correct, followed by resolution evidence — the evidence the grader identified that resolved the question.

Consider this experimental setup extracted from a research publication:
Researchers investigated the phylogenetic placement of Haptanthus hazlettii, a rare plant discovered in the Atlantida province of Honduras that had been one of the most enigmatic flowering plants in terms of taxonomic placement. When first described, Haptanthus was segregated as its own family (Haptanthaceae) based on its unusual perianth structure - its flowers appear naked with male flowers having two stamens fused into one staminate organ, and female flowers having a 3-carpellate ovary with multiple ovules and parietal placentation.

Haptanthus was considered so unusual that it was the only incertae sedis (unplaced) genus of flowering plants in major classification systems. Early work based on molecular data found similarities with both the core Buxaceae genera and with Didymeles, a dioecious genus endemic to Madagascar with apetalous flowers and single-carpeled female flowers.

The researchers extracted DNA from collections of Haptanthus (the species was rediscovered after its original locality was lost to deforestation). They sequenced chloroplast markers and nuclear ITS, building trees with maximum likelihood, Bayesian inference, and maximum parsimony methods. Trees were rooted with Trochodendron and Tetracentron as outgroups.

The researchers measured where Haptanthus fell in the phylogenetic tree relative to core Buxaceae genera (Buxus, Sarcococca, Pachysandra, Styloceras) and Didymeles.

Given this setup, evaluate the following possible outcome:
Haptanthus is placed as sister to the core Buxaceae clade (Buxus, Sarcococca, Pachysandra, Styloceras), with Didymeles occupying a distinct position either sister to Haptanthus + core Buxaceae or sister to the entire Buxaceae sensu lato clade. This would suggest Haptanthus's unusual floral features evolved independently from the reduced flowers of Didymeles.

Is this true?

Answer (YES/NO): NO